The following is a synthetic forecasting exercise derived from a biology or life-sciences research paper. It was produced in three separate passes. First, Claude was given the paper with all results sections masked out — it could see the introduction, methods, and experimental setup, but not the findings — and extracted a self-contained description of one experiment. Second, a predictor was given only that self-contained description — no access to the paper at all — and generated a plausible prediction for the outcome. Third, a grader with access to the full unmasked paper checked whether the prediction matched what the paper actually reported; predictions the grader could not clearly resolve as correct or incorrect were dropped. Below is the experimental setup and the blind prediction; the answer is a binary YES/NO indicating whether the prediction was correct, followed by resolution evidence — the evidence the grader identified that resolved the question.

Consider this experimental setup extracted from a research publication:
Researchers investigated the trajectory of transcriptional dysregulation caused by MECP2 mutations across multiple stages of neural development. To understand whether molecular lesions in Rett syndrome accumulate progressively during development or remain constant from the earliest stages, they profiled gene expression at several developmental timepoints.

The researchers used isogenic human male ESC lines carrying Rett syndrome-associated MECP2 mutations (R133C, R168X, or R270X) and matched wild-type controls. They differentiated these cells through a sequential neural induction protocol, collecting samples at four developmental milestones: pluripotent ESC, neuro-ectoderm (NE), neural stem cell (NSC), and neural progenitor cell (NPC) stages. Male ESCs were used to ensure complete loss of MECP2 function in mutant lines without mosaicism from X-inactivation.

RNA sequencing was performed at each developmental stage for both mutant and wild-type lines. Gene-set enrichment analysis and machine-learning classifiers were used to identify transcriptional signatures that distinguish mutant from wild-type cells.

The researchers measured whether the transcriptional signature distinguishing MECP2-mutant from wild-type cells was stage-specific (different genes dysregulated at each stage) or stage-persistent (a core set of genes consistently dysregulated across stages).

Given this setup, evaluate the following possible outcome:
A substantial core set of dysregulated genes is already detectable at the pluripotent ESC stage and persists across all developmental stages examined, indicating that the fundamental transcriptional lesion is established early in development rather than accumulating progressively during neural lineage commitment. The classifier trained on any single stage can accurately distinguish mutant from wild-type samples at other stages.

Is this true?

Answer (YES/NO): NO